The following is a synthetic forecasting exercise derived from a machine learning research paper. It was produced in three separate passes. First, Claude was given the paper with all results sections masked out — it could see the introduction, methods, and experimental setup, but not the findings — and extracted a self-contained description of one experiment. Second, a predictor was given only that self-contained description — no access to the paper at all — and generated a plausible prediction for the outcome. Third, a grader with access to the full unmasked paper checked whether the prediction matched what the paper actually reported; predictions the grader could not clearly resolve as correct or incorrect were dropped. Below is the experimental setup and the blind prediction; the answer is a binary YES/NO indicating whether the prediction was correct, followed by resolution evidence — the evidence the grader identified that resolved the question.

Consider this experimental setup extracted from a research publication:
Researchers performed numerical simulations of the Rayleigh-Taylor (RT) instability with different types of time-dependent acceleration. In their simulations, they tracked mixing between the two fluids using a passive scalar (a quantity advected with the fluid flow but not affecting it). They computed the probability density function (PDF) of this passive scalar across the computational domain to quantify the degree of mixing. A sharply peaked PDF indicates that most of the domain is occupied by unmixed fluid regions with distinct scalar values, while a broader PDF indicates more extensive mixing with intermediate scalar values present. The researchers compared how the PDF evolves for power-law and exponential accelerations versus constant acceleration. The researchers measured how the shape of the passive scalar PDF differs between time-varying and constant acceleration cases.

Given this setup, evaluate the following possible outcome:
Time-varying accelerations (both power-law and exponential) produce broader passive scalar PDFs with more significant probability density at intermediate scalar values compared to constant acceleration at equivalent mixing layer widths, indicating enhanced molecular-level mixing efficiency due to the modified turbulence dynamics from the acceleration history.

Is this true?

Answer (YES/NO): NO